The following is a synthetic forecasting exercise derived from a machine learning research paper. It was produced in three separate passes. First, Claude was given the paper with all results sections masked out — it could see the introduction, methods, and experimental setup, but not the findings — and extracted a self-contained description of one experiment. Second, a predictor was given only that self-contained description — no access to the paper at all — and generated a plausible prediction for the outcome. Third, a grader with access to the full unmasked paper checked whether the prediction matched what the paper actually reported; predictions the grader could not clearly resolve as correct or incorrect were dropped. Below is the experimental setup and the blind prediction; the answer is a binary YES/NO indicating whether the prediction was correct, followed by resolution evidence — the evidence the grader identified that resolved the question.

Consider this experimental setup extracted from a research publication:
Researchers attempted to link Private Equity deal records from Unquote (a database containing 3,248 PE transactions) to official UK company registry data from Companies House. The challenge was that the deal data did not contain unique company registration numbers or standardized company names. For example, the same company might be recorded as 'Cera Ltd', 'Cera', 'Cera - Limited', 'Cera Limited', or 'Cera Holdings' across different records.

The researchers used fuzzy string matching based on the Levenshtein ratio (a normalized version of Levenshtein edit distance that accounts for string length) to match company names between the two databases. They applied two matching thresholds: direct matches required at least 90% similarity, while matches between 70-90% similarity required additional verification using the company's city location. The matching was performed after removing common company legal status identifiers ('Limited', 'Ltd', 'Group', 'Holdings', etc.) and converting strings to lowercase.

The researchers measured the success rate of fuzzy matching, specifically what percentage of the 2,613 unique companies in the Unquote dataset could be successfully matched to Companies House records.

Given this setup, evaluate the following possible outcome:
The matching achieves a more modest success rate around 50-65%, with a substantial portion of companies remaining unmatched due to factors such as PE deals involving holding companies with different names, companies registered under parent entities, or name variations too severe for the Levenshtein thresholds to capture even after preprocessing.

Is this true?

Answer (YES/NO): NO